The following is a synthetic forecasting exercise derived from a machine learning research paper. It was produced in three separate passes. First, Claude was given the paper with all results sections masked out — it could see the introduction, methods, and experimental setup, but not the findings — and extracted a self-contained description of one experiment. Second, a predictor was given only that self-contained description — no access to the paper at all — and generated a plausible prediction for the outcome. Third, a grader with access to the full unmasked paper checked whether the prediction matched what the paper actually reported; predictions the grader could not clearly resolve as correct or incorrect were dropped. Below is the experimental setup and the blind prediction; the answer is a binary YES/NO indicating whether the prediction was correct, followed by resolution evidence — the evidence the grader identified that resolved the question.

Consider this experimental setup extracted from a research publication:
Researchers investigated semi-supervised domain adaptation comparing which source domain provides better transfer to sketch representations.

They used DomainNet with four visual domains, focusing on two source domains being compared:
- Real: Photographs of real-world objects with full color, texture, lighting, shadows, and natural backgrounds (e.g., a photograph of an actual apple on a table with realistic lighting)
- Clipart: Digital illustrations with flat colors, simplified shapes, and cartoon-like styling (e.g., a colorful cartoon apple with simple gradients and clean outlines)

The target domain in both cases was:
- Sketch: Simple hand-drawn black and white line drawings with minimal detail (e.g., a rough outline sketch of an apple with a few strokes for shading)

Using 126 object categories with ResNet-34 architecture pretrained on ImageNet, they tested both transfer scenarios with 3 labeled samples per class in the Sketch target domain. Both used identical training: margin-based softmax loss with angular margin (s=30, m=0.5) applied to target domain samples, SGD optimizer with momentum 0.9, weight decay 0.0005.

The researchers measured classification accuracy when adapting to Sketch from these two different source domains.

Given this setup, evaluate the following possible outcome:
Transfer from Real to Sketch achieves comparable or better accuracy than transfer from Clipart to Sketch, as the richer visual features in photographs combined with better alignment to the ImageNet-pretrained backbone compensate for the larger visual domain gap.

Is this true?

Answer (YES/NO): YES